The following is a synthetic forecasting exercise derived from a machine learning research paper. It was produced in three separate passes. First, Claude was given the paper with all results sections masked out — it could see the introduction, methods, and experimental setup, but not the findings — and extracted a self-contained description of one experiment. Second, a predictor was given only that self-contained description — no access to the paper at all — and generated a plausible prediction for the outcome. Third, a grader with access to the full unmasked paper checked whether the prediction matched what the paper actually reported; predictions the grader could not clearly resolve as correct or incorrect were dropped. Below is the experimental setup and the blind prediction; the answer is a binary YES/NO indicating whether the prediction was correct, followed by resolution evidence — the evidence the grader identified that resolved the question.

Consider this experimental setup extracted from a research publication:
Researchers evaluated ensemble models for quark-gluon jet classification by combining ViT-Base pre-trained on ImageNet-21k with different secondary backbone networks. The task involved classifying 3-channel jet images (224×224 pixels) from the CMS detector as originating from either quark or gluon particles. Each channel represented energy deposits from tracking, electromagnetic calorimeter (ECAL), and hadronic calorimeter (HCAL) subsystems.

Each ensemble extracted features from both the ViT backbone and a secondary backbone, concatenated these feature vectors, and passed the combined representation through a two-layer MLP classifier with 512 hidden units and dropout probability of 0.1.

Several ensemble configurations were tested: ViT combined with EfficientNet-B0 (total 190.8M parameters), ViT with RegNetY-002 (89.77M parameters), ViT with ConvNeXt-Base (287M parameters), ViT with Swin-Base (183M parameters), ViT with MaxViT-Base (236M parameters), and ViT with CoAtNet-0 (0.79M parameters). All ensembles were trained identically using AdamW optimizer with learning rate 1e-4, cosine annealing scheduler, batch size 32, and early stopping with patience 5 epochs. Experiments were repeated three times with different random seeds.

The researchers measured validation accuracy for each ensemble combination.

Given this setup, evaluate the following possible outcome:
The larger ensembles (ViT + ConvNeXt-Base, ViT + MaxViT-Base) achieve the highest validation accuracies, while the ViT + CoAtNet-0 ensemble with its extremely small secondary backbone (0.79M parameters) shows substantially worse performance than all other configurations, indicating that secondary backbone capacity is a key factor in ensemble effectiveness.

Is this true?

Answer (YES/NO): YES